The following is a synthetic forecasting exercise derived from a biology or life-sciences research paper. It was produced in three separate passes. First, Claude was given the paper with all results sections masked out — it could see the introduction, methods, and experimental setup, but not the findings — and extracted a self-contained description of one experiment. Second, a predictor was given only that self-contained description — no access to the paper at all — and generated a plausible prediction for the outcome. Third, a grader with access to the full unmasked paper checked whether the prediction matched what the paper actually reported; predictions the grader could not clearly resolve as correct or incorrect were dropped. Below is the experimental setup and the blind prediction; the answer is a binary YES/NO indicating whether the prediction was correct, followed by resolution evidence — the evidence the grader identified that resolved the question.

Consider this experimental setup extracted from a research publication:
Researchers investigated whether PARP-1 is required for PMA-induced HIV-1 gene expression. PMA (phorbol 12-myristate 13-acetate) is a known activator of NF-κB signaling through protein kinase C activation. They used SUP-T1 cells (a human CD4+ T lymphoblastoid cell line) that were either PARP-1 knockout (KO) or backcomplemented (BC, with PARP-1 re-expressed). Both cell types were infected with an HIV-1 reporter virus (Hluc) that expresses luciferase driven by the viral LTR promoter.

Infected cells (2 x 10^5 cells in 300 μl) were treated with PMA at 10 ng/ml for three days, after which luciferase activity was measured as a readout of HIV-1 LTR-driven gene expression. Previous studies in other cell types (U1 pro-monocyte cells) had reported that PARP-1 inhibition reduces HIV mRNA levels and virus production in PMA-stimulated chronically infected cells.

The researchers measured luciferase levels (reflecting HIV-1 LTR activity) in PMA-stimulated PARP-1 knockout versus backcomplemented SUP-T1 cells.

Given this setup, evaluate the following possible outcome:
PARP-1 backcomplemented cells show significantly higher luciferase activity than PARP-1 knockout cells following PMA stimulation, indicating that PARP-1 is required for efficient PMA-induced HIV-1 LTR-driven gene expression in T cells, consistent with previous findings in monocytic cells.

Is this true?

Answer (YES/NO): NO